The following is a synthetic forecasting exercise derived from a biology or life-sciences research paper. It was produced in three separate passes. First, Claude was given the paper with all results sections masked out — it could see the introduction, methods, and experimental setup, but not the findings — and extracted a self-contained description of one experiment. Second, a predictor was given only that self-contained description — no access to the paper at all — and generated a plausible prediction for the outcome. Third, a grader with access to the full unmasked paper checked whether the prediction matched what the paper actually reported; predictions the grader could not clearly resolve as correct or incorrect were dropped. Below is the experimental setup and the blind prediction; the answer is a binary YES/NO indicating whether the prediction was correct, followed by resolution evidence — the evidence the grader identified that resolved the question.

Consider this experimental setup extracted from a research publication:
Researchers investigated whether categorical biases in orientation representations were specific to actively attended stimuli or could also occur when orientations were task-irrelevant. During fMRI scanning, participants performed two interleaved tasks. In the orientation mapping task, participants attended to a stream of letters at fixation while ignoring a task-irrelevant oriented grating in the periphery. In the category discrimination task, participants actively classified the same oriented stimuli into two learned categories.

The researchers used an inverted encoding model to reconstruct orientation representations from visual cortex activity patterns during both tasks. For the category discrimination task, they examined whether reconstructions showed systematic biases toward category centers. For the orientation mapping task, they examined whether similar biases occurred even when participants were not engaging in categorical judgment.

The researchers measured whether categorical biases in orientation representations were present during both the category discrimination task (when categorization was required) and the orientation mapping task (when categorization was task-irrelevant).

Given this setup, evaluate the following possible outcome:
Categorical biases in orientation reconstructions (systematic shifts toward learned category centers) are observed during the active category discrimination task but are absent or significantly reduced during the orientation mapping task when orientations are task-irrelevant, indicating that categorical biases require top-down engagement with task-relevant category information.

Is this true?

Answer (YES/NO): YES